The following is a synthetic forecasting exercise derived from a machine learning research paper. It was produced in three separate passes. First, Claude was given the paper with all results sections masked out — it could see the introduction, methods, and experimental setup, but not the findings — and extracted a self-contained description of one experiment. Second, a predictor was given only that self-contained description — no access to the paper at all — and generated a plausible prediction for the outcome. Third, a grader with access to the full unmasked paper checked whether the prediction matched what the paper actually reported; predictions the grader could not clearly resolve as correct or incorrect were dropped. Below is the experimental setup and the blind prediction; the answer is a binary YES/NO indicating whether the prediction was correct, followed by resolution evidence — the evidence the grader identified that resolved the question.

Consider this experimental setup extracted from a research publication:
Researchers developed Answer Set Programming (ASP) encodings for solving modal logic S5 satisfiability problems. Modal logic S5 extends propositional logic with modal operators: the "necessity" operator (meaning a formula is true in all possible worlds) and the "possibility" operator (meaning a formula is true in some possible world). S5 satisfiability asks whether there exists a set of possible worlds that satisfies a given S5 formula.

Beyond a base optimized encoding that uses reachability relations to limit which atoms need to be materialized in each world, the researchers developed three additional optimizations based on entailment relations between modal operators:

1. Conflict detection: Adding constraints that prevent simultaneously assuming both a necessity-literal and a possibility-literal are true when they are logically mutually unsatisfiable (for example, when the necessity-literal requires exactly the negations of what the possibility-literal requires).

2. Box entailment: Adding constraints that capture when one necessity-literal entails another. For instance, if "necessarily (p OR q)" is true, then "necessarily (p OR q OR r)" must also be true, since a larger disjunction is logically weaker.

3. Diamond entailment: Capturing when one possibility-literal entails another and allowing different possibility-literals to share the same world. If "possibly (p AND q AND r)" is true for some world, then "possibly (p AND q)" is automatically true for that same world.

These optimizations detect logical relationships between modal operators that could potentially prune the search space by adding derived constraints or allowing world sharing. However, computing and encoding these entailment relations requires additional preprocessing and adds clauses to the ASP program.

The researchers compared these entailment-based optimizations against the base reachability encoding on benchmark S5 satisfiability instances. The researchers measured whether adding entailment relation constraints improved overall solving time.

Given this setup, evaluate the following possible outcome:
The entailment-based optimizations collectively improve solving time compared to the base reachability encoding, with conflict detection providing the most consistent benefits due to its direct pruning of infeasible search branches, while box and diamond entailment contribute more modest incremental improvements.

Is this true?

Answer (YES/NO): NO